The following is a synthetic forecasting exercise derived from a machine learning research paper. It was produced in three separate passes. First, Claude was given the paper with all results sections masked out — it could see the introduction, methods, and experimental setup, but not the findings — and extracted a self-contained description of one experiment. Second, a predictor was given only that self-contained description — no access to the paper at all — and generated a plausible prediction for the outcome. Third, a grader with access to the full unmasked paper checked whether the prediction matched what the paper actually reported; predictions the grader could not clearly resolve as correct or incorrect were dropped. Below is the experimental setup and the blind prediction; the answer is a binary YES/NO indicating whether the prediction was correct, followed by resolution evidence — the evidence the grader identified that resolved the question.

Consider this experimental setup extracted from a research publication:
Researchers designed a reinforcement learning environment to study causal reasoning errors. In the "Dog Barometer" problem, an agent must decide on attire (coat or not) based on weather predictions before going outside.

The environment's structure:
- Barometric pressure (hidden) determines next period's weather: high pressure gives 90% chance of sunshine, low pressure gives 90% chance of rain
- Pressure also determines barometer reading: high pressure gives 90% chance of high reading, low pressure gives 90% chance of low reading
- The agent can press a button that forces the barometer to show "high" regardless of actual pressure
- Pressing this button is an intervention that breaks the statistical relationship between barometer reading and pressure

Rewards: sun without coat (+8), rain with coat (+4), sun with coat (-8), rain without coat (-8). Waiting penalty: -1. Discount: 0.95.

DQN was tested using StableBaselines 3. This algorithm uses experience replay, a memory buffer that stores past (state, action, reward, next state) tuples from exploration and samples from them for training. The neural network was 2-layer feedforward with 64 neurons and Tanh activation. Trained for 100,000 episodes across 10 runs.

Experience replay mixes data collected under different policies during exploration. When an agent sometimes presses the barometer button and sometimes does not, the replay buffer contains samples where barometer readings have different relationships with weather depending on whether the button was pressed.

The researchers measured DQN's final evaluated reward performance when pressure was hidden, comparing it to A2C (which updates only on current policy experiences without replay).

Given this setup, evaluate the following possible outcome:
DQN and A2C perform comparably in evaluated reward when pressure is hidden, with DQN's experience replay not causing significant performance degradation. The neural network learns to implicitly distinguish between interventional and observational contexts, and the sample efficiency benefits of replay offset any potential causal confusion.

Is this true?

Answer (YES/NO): NO